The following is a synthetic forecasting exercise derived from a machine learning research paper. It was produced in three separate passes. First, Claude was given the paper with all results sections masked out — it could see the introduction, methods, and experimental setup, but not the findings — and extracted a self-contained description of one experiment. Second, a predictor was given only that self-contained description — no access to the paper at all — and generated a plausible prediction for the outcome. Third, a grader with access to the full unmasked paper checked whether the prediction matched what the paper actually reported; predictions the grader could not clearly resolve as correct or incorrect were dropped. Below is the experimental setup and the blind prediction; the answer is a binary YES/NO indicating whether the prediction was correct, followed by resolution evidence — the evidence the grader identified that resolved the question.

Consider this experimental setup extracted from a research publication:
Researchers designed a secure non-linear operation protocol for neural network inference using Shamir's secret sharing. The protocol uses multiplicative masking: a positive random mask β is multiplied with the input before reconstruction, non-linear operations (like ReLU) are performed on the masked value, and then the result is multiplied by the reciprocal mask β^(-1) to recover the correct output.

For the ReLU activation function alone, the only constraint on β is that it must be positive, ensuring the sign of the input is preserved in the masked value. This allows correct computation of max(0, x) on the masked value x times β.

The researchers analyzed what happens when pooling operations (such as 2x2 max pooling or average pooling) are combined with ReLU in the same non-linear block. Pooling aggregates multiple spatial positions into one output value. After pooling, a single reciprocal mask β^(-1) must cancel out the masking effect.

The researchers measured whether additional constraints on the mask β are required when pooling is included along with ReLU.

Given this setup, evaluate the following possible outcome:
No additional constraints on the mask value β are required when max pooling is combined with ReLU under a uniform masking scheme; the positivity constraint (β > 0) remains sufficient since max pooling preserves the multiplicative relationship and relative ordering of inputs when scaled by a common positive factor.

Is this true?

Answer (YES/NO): NO